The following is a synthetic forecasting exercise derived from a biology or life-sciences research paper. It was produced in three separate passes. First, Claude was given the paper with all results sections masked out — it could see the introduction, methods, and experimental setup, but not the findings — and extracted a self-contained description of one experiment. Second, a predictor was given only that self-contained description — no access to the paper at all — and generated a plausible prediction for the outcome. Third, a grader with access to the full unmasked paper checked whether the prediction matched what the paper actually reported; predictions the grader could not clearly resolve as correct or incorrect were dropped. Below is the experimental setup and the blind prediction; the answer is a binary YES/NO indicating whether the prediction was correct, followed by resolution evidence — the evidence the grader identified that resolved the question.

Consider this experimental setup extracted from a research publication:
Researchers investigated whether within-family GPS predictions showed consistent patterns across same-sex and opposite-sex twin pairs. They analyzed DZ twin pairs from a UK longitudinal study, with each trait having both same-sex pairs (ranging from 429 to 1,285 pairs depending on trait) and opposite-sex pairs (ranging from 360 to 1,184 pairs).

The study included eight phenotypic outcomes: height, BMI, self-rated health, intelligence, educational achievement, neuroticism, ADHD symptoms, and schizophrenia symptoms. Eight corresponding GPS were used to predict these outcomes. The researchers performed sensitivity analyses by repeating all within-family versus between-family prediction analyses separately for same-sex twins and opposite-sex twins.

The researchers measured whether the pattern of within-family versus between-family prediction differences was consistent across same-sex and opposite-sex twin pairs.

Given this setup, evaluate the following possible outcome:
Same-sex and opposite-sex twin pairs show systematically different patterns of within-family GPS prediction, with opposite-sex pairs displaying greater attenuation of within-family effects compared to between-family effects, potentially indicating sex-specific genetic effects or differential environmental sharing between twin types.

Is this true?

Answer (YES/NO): NO